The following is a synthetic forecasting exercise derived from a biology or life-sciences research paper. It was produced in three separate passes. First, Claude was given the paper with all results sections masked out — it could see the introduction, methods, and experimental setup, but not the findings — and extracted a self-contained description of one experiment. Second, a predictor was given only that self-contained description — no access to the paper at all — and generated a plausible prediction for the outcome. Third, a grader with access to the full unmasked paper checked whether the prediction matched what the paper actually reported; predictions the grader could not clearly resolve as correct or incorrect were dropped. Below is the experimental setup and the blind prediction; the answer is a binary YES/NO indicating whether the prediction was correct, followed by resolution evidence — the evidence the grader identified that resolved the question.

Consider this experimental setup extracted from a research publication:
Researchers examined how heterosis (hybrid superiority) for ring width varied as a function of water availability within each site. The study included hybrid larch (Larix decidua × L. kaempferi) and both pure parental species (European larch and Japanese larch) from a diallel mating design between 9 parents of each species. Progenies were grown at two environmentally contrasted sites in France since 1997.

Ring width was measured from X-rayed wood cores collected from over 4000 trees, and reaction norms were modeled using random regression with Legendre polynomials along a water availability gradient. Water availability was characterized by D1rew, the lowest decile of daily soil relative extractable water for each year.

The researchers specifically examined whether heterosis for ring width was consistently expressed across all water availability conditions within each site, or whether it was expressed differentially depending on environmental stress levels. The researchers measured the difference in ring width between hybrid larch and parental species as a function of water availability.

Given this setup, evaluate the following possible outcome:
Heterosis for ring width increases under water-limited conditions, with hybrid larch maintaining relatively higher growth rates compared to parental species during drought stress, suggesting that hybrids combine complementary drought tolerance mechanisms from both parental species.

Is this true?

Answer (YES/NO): NO